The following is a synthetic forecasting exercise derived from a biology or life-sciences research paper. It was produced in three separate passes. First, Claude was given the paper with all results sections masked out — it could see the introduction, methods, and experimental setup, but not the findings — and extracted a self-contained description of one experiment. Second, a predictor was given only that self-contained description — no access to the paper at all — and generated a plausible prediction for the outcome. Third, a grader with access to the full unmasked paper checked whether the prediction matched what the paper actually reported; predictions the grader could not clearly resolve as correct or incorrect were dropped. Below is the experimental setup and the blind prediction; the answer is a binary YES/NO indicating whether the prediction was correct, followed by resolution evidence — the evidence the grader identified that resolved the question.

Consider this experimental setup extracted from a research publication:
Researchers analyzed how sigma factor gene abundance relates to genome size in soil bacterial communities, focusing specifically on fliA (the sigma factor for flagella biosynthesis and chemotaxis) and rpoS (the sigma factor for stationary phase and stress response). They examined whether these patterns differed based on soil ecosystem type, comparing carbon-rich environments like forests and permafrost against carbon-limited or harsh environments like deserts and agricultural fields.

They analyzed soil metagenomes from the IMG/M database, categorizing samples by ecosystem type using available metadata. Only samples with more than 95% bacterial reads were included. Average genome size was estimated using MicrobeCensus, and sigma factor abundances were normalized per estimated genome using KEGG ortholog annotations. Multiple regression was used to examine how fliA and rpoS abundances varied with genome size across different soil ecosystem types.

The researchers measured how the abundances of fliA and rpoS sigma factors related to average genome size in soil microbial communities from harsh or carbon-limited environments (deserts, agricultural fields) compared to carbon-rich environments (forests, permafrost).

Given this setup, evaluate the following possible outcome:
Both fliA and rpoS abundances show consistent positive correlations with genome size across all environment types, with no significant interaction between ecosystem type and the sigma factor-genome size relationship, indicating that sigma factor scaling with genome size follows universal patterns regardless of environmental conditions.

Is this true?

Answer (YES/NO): NO